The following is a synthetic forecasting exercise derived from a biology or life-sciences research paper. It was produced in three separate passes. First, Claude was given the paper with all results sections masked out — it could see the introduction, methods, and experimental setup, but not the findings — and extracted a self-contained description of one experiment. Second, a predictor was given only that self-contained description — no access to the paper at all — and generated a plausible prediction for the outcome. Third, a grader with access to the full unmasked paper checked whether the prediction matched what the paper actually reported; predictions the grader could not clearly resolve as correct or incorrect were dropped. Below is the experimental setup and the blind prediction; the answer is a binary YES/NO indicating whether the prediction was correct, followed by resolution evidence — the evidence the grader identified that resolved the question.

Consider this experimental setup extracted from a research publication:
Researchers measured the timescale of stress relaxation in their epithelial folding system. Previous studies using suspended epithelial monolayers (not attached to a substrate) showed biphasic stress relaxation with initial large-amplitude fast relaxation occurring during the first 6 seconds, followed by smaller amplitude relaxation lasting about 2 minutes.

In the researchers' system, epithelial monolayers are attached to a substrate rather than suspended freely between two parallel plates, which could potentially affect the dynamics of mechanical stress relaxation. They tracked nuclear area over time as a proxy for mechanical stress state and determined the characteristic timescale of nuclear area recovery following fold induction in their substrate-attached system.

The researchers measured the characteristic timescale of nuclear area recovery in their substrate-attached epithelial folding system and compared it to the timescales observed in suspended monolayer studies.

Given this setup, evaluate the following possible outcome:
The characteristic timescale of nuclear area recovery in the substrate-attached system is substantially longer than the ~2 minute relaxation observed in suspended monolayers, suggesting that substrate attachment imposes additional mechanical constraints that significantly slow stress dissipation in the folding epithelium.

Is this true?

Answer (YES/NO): NO